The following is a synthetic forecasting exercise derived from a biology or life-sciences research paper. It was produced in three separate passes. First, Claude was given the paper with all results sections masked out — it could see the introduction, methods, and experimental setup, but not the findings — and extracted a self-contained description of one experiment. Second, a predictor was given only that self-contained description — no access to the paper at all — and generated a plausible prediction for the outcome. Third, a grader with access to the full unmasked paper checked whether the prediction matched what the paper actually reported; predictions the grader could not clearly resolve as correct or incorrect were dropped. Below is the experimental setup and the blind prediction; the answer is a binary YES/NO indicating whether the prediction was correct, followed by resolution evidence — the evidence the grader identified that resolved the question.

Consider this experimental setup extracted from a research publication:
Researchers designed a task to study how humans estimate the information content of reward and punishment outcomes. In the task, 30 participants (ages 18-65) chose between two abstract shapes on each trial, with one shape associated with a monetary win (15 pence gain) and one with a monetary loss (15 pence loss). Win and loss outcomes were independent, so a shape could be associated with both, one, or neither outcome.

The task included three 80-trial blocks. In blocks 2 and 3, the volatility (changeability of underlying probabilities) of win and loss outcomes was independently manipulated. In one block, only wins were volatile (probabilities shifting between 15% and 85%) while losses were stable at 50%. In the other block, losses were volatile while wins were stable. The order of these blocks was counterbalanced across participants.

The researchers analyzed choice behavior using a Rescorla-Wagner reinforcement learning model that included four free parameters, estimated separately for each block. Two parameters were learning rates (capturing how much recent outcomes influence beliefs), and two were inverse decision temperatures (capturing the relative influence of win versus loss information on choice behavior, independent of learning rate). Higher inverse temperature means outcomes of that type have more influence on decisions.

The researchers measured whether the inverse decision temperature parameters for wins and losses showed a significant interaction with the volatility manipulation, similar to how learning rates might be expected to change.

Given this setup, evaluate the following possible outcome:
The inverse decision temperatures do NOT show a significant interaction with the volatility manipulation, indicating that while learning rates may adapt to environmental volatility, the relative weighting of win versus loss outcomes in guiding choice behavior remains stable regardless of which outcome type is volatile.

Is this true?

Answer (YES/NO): YES